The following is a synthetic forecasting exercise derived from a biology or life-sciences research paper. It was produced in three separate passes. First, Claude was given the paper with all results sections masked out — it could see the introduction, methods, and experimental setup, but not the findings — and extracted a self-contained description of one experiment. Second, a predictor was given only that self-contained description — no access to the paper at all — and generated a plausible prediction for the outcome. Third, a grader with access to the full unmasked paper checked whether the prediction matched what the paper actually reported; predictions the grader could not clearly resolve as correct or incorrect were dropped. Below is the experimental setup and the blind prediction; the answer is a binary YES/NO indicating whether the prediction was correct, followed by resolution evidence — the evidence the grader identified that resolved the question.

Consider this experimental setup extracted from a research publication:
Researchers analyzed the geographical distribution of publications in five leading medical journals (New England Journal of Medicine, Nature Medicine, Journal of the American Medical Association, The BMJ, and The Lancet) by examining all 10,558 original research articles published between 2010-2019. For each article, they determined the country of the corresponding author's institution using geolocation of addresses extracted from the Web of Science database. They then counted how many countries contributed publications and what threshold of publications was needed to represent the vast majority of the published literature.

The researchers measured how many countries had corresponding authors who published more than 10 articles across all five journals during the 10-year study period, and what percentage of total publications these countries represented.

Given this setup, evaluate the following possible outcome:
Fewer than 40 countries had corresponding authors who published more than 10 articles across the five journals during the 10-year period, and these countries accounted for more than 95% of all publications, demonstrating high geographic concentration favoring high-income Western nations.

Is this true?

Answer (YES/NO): YES